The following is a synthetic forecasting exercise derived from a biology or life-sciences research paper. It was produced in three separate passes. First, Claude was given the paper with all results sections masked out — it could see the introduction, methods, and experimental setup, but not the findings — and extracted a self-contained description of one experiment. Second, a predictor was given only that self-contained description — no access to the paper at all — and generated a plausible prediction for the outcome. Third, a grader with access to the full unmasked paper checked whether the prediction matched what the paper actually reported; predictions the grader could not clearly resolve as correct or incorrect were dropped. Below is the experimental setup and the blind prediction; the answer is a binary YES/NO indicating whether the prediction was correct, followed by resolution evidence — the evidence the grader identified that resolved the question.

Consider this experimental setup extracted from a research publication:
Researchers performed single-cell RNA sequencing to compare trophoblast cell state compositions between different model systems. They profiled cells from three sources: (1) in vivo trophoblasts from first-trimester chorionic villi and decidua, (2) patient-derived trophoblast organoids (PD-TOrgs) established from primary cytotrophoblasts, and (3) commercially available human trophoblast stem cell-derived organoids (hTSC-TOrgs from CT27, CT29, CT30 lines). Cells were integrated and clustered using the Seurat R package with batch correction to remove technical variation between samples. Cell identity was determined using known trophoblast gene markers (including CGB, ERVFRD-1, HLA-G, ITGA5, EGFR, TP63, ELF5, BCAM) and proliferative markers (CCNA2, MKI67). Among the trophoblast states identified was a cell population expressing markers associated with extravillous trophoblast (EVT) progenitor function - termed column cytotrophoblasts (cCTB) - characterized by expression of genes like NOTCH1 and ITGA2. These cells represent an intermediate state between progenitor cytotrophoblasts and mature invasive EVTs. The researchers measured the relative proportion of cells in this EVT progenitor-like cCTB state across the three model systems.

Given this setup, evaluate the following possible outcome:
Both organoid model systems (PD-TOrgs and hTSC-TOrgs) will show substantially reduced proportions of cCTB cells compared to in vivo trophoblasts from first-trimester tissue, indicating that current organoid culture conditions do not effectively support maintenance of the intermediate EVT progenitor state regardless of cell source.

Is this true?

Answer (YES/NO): NO